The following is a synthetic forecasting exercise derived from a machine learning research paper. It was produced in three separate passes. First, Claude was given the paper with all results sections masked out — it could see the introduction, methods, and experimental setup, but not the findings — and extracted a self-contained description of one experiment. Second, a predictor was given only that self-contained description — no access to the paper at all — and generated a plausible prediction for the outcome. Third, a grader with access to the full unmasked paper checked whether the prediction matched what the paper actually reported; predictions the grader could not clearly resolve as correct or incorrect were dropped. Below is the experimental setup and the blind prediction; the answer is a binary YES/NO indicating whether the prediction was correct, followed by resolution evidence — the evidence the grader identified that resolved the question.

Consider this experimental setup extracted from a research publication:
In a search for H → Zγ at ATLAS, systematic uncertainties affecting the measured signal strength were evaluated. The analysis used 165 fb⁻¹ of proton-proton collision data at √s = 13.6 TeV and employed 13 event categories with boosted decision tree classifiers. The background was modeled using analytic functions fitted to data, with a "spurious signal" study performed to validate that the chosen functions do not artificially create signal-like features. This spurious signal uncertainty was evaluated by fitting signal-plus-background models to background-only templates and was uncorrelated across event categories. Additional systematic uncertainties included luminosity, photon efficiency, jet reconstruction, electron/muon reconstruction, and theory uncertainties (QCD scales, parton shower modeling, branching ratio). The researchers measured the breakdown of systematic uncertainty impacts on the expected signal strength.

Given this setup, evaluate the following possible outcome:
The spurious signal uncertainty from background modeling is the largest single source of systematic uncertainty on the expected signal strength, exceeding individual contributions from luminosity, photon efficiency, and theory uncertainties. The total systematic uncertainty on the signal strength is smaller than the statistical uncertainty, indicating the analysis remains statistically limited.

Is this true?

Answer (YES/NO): YES